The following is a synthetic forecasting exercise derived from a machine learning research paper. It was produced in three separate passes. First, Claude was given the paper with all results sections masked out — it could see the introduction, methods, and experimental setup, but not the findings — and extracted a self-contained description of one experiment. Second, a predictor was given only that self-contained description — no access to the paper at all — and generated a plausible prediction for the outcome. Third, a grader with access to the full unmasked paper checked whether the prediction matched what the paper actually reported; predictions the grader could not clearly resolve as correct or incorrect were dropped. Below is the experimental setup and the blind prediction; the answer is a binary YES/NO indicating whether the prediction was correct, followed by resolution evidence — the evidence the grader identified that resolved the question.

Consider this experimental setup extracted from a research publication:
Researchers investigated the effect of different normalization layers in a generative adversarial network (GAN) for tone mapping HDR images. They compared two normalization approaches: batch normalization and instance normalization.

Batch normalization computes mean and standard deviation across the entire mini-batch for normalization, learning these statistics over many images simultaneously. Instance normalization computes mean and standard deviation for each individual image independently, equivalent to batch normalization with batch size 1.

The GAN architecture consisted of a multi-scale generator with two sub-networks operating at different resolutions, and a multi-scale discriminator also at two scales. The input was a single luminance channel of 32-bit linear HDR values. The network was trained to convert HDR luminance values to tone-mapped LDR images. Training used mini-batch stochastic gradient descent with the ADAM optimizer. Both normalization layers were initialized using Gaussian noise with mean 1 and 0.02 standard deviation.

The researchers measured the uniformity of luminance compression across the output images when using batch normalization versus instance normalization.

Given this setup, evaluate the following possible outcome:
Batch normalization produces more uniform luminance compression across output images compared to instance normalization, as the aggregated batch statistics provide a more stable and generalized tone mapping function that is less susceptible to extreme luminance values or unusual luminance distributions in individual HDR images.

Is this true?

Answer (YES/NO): NO